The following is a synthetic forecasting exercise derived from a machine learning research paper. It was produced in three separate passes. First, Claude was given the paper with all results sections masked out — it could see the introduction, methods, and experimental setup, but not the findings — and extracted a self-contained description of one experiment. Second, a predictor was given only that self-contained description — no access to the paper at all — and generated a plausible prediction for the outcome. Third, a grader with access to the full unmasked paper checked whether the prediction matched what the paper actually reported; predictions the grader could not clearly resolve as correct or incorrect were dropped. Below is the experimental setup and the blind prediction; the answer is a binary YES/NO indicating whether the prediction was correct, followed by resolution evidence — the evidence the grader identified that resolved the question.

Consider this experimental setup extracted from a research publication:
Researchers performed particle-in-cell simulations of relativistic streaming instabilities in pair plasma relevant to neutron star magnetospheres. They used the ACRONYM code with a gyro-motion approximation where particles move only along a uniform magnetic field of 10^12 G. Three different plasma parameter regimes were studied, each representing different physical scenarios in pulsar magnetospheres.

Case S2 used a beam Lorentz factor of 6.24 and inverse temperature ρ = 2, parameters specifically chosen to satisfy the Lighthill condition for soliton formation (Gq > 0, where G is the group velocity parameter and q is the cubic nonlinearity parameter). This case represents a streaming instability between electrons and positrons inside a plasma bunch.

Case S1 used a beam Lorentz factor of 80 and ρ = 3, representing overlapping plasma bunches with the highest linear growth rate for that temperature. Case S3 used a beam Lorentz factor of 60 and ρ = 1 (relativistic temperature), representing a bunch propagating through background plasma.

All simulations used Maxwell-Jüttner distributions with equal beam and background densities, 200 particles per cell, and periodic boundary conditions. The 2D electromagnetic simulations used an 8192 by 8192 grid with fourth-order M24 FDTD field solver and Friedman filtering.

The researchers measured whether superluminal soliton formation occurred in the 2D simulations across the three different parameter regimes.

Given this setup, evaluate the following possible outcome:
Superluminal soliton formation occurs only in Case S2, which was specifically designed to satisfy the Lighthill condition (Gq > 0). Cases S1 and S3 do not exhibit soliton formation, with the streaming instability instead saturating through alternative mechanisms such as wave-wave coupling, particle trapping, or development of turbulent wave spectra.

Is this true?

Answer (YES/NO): NO